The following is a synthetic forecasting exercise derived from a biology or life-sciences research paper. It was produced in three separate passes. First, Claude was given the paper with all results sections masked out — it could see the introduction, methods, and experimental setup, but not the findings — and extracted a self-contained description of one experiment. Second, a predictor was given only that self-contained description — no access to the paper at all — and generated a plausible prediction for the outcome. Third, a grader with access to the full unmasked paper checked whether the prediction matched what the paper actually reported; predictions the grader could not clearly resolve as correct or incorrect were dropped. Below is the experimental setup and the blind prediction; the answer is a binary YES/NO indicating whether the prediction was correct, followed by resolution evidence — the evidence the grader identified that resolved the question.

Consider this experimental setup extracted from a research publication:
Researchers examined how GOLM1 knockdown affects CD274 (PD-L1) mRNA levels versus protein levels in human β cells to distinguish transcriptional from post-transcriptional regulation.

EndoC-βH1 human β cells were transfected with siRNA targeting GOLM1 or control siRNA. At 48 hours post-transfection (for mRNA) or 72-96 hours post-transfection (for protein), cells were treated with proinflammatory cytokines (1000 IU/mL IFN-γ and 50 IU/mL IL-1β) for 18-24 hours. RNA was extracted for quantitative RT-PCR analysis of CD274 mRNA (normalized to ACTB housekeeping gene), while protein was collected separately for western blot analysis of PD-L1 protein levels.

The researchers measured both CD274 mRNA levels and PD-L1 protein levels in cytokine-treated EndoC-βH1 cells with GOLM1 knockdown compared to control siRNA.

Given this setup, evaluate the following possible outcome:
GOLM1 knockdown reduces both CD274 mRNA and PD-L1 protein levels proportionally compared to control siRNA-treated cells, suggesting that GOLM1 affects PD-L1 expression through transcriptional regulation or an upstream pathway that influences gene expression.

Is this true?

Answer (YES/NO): NO